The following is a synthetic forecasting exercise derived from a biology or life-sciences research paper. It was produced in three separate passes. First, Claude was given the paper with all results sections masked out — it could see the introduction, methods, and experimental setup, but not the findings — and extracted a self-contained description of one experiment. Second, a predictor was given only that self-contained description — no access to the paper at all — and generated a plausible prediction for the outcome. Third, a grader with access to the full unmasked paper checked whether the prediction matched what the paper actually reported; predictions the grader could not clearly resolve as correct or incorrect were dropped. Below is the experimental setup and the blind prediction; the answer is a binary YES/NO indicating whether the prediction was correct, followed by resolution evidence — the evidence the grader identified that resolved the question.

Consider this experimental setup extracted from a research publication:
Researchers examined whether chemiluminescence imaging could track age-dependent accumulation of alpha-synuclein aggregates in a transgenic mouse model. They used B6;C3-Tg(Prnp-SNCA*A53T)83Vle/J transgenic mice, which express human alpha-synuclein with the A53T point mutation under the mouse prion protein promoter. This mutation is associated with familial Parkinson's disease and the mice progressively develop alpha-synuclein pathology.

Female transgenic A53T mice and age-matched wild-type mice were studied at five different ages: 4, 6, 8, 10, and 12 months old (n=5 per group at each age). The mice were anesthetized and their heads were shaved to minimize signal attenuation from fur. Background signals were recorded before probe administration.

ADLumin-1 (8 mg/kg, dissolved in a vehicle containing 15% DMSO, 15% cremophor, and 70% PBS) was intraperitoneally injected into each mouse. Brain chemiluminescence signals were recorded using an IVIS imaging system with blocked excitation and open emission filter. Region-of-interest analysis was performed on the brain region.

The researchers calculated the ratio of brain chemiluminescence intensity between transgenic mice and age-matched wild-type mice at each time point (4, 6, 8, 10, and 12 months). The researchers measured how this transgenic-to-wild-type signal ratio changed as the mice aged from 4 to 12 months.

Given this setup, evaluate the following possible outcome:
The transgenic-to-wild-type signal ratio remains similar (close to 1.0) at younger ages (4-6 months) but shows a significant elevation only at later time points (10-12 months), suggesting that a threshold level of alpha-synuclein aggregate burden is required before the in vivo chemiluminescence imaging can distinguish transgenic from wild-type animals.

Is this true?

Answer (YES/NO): NO